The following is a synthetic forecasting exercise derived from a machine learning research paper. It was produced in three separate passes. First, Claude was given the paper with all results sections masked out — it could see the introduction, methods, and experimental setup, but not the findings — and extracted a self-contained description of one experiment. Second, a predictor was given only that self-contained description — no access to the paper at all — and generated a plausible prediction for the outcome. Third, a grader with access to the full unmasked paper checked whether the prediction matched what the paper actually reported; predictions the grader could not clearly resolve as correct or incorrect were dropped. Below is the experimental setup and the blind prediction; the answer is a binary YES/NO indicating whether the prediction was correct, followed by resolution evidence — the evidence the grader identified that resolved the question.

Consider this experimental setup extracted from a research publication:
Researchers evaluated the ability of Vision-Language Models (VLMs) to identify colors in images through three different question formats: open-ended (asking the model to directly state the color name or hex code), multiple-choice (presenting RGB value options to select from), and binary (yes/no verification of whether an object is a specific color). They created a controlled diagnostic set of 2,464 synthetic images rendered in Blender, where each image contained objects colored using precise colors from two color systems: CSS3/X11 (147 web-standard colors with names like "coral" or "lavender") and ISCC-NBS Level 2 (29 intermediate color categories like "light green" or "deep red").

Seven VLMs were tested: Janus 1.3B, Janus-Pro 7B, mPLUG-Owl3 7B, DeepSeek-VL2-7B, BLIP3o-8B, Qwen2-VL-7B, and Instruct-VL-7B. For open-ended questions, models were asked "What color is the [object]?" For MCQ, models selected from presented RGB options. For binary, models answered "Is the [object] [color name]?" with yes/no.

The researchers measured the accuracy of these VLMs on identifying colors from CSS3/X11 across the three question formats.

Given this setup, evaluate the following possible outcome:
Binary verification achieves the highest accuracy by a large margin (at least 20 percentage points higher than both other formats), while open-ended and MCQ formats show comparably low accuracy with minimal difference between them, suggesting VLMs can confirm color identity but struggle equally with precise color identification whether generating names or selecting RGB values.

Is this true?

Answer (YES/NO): NO